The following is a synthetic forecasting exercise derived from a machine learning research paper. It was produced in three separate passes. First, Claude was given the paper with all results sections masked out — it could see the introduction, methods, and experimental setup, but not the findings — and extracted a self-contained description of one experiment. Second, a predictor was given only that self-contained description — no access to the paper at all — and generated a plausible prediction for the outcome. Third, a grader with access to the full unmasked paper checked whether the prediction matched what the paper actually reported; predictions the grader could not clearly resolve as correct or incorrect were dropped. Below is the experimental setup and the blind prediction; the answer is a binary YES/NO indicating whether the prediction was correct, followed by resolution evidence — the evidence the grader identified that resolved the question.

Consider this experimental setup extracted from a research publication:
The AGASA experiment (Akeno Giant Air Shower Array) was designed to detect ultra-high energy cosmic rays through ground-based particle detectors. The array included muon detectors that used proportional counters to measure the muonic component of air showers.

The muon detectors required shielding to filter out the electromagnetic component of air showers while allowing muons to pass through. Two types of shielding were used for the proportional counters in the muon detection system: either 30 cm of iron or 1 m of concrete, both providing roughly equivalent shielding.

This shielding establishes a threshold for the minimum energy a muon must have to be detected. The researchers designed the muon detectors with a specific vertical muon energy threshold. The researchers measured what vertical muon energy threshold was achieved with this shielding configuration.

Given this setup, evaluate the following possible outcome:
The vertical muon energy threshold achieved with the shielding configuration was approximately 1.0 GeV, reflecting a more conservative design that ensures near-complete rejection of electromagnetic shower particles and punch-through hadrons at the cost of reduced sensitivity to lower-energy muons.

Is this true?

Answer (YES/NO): NO